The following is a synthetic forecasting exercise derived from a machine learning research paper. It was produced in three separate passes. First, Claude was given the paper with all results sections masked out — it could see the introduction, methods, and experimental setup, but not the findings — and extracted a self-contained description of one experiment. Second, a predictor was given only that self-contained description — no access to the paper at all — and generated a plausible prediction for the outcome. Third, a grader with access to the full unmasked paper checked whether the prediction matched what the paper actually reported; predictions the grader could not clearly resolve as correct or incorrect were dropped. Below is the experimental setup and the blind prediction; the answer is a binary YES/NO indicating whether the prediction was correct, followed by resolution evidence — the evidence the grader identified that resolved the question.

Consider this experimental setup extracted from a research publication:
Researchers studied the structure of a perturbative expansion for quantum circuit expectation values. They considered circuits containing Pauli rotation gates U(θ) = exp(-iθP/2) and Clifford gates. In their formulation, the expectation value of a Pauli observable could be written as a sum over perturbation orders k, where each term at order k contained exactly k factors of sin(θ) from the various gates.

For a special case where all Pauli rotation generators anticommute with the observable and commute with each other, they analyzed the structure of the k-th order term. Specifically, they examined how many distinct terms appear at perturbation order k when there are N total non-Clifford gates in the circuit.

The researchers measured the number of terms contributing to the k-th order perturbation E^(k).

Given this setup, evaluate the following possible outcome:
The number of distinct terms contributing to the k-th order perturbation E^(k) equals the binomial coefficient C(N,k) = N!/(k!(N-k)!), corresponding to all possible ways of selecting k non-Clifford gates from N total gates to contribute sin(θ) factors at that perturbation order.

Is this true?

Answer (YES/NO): YES